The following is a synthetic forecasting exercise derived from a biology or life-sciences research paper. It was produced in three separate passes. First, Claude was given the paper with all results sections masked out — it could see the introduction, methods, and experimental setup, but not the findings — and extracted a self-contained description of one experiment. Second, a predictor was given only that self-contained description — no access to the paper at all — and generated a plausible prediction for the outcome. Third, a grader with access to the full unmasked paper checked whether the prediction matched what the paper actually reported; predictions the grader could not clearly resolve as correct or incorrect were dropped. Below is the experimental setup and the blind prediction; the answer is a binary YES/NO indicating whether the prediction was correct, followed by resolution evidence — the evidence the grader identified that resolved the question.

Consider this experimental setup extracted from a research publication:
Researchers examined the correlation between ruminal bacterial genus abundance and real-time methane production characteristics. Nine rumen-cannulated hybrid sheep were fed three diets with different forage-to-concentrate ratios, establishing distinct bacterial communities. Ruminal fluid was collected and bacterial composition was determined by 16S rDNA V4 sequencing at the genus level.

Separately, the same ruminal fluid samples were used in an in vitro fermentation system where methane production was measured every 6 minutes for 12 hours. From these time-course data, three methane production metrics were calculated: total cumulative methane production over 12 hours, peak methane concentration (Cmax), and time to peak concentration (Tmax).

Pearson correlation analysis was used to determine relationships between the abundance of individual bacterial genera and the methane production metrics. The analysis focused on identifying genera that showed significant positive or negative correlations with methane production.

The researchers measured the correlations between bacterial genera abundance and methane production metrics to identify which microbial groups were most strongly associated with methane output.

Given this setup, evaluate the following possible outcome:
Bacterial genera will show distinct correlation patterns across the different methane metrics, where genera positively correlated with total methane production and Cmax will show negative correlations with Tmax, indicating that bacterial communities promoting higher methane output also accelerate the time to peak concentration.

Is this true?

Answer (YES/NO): YES